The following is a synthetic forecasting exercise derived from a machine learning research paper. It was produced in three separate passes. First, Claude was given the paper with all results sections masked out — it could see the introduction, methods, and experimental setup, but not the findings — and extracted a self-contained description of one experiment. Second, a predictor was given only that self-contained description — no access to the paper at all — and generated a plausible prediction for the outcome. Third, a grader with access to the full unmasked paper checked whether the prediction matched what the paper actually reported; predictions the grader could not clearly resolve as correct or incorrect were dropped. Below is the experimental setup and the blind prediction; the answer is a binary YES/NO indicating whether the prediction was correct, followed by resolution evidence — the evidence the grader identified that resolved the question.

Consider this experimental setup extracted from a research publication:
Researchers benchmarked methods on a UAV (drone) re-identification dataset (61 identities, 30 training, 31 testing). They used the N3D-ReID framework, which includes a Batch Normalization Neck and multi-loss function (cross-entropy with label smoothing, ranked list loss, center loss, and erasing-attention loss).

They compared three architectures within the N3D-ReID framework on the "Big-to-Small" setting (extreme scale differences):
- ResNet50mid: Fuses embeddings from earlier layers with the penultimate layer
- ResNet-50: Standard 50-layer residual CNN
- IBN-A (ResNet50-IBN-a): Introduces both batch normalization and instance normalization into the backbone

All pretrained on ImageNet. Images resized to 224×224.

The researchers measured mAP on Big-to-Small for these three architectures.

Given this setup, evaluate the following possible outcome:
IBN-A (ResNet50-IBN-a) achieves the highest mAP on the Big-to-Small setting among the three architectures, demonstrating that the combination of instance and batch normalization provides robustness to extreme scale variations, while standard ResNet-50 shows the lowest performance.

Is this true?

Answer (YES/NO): NO